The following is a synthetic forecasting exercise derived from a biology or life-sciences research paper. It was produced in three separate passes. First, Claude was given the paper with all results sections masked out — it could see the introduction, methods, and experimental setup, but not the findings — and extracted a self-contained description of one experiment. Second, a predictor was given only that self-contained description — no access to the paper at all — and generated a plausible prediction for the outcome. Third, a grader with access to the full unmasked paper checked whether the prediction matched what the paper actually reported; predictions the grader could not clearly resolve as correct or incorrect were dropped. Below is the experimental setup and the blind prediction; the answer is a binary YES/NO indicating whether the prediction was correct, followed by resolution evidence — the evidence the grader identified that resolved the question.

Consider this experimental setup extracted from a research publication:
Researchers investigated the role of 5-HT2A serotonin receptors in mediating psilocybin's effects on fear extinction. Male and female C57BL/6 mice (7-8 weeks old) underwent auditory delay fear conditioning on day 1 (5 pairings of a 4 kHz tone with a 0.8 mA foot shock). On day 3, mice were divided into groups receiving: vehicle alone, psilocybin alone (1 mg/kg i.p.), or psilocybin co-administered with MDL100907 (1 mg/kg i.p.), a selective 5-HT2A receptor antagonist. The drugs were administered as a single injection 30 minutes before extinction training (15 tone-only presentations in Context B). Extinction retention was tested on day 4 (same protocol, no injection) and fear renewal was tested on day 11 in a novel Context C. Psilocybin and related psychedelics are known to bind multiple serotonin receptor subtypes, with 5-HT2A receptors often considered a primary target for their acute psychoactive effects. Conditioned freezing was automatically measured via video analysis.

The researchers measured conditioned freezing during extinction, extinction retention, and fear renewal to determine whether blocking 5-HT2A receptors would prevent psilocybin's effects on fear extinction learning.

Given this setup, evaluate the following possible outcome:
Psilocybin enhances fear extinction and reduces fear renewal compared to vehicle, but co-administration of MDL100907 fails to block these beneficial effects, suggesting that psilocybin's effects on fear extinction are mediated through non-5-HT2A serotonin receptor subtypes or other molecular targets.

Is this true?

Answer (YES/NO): NO